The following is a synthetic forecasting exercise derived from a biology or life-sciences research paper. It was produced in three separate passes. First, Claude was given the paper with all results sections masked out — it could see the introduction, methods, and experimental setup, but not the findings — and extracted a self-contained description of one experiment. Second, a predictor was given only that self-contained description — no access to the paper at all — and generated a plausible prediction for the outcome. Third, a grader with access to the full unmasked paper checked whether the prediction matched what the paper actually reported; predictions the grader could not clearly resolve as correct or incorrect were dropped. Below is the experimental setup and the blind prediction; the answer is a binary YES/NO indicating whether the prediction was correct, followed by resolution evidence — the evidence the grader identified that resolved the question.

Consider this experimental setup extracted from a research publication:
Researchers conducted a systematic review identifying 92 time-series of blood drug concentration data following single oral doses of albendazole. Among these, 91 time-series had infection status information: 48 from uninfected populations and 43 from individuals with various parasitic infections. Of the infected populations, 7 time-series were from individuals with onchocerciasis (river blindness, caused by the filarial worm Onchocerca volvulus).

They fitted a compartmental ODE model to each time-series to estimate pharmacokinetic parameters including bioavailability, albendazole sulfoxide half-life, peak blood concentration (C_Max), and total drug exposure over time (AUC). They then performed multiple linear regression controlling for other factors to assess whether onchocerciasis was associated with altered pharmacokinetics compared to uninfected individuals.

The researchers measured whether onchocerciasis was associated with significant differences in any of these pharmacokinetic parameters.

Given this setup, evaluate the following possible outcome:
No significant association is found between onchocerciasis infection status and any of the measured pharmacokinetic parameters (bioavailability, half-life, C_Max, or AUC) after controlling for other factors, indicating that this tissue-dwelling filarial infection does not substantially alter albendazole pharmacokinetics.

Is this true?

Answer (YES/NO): YES